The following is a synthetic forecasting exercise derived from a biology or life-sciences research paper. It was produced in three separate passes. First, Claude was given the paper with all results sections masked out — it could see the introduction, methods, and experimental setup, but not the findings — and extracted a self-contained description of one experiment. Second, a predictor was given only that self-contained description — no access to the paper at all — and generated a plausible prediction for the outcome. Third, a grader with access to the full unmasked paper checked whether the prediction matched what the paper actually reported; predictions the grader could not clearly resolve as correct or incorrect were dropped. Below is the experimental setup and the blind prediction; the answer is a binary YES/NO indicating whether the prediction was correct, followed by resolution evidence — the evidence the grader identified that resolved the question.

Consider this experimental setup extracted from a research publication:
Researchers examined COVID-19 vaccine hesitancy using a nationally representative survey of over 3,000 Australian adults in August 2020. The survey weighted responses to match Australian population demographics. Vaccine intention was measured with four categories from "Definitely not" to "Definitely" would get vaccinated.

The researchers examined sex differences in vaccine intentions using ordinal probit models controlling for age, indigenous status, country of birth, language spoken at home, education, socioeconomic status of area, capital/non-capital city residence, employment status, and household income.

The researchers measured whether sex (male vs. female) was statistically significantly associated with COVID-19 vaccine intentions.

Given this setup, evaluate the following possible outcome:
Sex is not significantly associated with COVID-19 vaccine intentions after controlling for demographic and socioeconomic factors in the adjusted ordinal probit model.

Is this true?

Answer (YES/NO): NO